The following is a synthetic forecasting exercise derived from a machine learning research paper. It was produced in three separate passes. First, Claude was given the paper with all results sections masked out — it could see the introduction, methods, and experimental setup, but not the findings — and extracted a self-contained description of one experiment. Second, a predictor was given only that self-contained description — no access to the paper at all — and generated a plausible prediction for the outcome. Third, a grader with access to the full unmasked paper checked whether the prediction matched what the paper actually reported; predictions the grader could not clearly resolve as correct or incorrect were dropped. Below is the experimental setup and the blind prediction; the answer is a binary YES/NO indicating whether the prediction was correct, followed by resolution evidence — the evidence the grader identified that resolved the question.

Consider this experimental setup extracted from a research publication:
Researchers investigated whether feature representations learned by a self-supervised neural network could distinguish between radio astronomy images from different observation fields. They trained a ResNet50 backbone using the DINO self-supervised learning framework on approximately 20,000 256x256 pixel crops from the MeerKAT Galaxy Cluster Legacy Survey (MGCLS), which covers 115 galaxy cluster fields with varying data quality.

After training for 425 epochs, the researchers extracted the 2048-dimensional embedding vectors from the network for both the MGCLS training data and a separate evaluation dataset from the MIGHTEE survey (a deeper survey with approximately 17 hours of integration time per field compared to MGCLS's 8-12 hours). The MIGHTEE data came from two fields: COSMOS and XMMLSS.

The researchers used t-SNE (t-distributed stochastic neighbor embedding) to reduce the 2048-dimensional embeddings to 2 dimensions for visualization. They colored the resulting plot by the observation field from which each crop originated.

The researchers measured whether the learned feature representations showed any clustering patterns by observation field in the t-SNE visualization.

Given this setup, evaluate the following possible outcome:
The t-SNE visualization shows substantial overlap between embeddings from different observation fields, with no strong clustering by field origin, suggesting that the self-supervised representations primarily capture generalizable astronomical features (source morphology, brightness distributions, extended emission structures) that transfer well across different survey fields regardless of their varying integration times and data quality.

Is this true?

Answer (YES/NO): NO